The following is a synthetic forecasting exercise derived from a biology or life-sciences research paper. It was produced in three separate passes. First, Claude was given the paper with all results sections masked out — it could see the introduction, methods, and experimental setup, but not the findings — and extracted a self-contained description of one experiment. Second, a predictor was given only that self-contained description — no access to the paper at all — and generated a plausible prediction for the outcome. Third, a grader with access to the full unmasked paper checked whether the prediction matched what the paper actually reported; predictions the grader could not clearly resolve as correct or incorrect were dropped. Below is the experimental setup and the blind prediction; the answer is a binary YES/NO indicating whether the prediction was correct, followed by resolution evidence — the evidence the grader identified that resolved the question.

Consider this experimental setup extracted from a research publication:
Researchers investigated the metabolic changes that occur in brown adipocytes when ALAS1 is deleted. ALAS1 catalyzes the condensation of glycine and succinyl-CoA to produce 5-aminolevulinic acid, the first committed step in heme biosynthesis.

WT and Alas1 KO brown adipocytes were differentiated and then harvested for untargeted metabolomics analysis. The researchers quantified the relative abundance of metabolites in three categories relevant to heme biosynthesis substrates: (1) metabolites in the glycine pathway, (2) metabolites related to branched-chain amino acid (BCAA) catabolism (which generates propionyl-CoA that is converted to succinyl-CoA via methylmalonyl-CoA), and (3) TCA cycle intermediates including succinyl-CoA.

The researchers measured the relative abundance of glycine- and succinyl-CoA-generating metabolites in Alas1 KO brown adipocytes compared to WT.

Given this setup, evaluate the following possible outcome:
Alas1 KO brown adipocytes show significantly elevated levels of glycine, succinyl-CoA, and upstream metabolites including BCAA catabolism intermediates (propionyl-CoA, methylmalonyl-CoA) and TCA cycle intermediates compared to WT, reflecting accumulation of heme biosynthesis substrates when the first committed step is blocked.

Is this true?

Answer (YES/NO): YES